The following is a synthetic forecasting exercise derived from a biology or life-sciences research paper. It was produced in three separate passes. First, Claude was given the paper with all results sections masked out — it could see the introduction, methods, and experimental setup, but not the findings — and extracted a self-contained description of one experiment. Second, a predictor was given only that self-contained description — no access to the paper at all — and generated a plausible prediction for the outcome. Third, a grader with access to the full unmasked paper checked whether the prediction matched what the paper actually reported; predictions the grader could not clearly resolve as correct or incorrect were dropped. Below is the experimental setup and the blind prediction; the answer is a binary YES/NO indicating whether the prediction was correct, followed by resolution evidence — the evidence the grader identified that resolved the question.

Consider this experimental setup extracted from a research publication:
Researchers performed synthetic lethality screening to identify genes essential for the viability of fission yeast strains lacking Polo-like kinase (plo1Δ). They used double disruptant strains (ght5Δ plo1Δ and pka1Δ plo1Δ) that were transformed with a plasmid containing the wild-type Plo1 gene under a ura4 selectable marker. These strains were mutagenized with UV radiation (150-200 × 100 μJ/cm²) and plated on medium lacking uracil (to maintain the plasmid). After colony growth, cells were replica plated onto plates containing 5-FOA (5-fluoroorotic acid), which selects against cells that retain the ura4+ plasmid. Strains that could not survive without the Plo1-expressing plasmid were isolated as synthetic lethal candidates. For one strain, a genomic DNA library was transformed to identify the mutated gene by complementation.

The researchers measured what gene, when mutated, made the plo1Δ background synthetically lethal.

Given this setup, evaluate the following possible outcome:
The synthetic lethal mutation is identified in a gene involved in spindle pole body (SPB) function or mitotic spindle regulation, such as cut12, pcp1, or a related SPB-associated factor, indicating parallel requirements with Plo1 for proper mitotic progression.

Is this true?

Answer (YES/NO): NO